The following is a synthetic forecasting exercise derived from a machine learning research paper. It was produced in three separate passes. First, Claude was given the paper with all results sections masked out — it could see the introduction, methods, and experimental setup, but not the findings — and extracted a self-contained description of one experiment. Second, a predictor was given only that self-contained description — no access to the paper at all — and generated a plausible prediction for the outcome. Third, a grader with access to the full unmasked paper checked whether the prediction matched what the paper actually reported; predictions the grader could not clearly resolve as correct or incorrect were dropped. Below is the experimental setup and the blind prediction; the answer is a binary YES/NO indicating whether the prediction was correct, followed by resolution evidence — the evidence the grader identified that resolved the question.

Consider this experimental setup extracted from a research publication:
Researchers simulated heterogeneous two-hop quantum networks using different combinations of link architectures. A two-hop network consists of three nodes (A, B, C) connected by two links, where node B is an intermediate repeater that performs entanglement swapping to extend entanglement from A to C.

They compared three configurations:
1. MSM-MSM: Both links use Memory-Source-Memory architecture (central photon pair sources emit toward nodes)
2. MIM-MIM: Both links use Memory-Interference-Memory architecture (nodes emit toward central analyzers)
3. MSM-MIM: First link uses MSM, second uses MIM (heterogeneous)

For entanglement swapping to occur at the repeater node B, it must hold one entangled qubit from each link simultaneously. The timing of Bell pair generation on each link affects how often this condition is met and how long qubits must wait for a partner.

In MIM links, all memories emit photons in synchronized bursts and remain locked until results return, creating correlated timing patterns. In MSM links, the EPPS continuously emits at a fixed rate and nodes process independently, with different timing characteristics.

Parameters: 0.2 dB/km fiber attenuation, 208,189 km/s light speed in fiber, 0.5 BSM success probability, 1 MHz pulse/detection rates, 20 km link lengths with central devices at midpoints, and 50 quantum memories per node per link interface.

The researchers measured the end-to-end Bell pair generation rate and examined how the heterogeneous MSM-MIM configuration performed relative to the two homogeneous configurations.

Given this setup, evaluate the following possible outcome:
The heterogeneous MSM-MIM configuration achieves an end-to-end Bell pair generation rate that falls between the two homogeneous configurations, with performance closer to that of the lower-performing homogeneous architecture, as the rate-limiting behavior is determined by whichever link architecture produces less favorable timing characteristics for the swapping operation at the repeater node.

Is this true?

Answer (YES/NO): NO